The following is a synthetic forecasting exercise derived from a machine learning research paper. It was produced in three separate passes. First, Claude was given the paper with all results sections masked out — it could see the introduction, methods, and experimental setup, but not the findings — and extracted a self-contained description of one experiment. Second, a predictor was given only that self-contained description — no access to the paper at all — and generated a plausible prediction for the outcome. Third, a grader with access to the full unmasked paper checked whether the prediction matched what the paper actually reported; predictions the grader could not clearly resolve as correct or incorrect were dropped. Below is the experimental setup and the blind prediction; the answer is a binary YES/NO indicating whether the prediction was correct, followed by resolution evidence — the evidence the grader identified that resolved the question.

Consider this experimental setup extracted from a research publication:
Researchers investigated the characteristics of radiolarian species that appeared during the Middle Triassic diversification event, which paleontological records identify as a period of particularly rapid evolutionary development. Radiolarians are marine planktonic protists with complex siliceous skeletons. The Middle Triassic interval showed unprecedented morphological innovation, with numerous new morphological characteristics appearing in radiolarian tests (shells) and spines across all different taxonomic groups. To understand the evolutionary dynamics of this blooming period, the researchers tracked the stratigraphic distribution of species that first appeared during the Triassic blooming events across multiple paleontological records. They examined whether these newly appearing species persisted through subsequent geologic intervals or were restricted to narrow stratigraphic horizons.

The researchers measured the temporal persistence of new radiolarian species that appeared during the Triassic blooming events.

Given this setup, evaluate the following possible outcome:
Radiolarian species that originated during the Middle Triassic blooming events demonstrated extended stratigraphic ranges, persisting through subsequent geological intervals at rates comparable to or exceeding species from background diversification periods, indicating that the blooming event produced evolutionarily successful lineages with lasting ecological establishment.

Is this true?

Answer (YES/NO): NO